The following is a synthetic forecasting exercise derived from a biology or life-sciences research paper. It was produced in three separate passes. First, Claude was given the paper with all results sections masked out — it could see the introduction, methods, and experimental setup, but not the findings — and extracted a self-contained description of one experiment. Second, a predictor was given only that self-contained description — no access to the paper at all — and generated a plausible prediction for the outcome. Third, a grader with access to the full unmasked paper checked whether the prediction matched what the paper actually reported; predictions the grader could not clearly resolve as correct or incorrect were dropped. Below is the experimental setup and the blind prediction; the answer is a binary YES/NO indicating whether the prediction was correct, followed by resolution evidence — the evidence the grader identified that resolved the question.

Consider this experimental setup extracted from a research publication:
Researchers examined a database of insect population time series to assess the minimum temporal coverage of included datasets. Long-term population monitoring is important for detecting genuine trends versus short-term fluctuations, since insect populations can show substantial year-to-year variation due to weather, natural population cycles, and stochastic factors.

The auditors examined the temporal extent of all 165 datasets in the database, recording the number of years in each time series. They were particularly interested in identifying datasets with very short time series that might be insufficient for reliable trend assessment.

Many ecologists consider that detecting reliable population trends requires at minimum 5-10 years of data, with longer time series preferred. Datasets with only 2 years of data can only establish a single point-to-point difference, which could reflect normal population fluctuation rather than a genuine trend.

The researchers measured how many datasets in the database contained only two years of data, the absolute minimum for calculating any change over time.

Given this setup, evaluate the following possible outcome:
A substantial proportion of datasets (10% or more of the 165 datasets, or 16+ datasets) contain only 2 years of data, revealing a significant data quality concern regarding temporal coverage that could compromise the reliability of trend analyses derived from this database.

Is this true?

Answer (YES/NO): YES